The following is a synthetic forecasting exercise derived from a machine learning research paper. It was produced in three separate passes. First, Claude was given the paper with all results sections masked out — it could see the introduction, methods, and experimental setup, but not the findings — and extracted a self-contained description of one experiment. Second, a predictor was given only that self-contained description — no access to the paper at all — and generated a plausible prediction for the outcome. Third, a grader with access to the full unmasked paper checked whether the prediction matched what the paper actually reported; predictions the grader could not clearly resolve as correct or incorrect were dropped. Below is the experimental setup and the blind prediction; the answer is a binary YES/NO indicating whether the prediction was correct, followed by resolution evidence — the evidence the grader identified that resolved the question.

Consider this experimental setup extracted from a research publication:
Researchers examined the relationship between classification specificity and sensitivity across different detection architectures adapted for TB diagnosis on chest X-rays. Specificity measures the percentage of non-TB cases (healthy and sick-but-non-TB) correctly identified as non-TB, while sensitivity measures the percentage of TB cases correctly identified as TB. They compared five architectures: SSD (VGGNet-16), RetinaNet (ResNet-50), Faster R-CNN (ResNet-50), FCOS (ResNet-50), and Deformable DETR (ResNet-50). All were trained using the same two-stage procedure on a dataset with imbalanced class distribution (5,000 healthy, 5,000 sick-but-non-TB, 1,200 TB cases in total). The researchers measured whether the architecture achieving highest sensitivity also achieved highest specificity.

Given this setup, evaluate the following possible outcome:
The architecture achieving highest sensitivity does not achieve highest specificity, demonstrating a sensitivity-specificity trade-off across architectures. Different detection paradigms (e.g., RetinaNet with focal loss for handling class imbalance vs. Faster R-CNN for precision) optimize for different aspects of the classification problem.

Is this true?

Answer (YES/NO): YES